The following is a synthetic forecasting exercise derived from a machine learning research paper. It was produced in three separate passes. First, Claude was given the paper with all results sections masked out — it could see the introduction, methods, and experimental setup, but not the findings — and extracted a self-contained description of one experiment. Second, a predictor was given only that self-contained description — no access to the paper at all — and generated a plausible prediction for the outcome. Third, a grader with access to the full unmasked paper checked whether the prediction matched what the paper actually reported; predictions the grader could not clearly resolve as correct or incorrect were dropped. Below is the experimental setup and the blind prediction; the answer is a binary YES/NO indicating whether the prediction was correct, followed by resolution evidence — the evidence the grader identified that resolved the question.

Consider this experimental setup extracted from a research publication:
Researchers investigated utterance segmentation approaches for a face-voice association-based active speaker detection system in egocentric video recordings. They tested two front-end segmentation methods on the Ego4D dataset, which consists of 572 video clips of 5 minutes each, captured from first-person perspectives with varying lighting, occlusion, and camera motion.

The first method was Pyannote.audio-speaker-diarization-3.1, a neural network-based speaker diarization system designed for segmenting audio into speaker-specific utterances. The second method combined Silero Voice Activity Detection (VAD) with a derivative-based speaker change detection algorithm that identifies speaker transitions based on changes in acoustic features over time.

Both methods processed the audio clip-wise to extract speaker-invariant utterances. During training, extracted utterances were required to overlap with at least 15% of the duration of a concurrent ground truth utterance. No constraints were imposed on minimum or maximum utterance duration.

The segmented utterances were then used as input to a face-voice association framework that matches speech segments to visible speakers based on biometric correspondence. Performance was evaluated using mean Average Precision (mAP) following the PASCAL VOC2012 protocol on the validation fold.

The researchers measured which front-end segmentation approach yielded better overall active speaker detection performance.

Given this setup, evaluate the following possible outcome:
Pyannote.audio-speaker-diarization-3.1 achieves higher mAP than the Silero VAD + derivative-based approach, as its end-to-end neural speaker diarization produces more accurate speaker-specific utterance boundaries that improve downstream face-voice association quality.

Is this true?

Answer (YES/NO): YES